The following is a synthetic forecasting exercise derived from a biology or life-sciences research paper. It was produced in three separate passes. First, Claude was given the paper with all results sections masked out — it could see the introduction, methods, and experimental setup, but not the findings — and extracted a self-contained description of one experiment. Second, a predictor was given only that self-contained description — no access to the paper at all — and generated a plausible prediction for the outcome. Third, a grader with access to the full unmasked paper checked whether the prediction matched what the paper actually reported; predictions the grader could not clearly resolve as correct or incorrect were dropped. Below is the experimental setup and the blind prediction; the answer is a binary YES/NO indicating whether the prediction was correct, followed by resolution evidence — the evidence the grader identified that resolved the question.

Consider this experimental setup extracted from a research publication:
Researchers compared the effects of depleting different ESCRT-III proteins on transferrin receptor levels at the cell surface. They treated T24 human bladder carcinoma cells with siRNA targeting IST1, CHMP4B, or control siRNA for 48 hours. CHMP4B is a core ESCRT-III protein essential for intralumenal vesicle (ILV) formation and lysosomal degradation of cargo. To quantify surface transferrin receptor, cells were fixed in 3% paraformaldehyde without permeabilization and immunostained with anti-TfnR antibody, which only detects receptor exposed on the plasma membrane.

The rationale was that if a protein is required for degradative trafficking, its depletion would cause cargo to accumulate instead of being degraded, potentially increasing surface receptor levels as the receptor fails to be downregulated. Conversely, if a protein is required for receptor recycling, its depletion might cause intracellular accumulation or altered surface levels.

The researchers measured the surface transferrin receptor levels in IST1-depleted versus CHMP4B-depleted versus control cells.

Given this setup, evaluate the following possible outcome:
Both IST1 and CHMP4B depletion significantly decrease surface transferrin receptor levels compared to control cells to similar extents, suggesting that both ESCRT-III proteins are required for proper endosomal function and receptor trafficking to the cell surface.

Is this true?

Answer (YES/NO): NO